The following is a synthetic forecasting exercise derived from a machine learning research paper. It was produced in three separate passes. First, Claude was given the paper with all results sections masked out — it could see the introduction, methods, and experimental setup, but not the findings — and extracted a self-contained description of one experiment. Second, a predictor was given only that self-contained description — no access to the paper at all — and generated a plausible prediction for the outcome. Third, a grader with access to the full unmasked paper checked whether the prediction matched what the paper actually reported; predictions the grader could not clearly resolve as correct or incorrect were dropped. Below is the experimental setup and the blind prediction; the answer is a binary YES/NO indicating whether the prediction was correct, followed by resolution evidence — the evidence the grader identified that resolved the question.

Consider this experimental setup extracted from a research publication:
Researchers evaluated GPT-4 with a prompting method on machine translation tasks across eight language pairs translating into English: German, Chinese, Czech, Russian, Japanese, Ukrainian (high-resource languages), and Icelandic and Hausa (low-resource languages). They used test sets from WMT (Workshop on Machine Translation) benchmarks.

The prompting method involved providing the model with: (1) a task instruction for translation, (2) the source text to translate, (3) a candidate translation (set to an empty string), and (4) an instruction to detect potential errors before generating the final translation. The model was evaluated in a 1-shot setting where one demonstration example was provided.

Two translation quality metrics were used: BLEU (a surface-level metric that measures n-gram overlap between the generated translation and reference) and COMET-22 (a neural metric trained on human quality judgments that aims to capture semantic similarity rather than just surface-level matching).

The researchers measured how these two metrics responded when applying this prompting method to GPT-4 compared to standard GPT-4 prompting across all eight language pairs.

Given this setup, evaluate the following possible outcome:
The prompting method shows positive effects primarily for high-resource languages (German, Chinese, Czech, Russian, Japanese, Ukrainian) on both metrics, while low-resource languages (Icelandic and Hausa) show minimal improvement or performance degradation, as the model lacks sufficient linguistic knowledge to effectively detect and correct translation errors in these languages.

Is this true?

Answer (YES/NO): NO